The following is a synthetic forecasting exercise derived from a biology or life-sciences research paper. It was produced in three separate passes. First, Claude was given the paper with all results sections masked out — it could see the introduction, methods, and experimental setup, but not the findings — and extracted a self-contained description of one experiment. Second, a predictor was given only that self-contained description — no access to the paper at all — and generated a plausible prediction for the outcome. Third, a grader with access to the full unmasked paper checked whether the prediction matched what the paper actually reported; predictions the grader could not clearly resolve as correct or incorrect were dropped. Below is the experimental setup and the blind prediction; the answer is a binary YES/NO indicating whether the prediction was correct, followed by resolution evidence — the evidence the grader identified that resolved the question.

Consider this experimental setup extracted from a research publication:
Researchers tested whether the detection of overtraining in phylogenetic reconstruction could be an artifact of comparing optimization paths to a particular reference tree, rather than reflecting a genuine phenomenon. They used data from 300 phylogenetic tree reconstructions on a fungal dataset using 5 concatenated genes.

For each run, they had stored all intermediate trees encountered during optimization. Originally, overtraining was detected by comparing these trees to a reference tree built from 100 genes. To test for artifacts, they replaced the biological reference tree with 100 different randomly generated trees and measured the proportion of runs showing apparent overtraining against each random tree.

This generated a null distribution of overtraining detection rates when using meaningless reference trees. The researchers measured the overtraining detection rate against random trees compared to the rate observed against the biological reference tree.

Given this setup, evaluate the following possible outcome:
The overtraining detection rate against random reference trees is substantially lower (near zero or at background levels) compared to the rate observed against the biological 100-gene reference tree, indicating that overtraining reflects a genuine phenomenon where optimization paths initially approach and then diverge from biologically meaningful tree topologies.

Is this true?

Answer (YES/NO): YES